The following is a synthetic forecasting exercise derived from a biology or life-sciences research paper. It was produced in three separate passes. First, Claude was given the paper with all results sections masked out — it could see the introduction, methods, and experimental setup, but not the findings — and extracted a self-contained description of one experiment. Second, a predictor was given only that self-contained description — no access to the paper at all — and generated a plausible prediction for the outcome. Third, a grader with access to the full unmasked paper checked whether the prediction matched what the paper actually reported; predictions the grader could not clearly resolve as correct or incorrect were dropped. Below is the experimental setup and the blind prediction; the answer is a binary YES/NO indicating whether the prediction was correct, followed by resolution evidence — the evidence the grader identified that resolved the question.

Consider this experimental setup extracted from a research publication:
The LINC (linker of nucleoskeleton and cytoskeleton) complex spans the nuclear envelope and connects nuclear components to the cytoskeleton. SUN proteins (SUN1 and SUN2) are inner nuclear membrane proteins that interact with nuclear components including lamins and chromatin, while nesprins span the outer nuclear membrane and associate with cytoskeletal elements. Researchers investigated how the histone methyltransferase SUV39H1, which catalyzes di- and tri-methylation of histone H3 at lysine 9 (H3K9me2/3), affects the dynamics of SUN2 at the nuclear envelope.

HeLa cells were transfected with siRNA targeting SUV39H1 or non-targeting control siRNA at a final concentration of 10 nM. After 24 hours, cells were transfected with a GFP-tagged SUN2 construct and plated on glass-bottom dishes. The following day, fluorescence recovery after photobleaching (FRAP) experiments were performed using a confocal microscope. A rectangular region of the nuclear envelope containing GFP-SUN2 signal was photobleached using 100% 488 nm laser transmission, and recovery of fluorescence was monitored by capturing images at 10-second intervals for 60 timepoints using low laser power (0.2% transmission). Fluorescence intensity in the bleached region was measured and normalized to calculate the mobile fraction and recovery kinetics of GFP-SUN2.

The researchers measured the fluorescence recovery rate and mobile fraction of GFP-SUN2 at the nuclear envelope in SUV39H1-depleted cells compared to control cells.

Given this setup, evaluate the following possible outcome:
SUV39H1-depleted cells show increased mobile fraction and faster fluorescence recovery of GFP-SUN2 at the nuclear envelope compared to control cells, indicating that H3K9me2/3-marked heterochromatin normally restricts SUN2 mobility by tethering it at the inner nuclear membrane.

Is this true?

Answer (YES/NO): NO